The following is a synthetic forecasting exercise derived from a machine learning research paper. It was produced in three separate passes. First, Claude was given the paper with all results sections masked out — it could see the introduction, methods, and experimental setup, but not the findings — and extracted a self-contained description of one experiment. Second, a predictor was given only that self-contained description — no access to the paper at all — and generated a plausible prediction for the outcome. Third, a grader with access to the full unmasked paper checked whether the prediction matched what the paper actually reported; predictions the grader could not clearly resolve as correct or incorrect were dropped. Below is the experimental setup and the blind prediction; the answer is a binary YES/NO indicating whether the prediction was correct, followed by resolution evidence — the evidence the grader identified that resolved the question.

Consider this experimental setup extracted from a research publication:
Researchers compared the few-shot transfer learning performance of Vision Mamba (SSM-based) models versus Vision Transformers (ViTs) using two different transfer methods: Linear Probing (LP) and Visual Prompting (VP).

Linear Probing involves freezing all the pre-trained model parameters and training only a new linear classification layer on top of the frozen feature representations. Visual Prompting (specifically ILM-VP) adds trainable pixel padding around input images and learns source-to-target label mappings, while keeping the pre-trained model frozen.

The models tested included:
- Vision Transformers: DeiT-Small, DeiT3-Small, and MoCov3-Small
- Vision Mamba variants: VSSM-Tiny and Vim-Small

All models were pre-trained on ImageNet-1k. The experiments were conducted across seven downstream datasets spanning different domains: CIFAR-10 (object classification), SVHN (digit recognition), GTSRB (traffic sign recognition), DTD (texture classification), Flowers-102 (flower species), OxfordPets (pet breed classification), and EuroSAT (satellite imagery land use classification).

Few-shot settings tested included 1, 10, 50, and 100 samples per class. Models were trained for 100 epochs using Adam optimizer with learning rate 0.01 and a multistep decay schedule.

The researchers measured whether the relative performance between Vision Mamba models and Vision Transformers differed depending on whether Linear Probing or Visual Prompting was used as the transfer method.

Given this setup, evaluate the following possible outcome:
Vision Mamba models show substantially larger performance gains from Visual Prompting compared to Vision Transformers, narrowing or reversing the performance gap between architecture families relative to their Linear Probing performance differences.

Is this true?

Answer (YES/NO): NO